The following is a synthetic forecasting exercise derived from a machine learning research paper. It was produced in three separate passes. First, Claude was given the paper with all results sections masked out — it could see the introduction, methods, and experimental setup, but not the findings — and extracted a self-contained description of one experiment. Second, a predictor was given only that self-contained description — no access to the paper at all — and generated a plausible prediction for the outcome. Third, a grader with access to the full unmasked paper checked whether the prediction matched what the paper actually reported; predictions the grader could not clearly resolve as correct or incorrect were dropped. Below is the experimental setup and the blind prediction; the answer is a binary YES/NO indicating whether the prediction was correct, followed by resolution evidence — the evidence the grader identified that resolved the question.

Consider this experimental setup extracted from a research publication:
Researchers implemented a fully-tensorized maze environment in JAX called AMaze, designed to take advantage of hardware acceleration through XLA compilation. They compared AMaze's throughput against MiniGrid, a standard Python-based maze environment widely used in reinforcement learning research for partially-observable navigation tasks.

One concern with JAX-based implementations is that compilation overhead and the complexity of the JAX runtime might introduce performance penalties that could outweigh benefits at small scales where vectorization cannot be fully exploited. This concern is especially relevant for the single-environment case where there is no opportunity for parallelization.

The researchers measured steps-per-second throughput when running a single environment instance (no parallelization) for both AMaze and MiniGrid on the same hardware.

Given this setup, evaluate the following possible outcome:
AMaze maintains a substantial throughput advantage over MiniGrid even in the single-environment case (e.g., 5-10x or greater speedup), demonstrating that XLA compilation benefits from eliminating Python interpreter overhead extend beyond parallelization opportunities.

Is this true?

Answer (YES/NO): NO